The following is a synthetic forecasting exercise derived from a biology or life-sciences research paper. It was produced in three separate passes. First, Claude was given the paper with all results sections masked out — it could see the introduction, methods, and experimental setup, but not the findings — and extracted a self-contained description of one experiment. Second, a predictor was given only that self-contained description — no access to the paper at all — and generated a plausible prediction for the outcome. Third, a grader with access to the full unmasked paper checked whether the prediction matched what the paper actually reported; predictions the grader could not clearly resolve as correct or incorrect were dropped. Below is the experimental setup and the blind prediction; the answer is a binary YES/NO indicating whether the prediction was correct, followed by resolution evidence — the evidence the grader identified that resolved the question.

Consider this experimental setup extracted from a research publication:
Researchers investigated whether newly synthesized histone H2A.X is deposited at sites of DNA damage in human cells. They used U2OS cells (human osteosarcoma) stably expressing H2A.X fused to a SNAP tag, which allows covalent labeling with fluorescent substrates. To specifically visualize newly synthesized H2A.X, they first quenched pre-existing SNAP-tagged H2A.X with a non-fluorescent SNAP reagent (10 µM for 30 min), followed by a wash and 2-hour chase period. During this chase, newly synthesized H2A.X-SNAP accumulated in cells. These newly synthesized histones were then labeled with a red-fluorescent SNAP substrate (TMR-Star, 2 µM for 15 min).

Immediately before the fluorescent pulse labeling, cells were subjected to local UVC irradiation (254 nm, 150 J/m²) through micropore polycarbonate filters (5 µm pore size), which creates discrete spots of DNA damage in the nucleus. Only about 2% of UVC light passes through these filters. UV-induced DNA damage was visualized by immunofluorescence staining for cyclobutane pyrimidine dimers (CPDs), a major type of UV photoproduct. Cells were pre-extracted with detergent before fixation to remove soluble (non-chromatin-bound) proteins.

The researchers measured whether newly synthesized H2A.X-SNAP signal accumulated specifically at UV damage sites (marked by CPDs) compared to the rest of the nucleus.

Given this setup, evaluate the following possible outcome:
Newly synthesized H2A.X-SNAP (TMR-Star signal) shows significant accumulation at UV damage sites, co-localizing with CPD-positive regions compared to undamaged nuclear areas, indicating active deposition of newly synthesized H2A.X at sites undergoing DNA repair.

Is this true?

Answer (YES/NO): YES